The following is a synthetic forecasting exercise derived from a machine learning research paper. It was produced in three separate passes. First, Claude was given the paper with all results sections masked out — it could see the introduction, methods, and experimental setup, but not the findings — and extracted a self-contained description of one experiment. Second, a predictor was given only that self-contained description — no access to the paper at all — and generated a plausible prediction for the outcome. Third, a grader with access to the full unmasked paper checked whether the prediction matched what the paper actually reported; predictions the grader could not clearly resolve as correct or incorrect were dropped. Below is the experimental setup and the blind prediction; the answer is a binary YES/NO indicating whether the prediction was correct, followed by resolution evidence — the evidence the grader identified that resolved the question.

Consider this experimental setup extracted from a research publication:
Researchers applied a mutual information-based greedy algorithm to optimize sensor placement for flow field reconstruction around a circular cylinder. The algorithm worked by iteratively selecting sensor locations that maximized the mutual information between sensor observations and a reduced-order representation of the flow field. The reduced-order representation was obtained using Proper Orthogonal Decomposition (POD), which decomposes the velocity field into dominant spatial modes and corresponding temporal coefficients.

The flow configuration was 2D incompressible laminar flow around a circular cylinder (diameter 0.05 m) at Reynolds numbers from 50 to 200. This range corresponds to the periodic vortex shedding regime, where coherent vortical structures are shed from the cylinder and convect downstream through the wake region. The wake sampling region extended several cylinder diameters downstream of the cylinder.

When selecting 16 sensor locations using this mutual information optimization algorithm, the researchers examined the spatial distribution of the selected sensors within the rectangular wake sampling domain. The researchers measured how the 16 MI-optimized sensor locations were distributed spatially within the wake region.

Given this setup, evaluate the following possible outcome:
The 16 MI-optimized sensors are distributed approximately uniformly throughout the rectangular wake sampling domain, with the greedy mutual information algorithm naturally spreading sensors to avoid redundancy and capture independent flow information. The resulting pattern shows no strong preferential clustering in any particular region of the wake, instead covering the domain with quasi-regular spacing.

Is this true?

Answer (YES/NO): NO